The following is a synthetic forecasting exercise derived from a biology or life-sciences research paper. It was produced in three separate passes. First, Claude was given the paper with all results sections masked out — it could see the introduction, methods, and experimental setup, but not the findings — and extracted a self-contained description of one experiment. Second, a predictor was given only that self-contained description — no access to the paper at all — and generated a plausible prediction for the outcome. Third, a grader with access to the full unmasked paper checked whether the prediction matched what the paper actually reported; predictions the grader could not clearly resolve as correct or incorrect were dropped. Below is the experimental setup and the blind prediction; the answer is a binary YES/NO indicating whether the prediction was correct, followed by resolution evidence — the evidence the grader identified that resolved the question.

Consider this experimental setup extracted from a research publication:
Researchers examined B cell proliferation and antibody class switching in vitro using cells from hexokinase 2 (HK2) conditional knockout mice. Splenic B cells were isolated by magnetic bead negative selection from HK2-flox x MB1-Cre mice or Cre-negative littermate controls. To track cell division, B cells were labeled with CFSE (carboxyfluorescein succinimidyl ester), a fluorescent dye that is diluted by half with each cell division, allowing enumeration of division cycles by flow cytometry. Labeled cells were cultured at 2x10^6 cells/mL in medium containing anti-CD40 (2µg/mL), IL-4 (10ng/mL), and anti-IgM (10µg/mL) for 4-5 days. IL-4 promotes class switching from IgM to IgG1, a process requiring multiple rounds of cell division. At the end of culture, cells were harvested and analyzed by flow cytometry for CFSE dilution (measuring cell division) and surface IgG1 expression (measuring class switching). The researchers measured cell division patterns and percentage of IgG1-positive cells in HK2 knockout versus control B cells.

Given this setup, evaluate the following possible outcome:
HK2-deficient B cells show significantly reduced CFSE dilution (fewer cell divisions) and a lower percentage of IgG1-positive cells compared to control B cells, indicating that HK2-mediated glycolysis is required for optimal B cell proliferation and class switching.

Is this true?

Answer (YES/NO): NO